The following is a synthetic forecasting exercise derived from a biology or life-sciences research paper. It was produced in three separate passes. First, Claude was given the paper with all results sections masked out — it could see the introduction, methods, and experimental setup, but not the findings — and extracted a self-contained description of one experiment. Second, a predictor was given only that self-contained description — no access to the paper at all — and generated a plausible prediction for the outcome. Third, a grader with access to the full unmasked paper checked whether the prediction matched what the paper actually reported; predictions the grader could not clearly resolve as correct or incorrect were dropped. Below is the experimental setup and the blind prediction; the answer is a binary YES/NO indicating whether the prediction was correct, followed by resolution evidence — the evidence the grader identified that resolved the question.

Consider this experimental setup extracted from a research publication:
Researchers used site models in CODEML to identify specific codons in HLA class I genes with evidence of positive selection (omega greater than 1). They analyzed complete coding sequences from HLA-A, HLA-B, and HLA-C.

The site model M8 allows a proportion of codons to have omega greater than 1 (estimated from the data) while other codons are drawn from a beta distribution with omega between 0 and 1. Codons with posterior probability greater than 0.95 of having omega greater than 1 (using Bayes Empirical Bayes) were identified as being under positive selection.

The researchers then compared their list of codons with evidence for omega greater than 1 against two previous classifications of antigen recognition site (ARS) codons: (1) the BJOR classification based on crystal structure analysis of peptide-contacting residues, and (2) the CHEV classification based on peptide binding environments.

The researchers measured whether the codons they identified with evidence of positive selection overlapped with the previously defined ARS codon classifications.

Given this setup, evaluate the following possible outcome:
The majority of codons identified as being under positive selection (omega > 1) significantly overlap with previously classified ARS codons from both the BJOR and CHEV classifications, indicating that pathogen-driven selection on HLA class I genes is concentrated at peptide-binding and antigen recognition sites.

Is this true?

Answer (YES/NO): YES